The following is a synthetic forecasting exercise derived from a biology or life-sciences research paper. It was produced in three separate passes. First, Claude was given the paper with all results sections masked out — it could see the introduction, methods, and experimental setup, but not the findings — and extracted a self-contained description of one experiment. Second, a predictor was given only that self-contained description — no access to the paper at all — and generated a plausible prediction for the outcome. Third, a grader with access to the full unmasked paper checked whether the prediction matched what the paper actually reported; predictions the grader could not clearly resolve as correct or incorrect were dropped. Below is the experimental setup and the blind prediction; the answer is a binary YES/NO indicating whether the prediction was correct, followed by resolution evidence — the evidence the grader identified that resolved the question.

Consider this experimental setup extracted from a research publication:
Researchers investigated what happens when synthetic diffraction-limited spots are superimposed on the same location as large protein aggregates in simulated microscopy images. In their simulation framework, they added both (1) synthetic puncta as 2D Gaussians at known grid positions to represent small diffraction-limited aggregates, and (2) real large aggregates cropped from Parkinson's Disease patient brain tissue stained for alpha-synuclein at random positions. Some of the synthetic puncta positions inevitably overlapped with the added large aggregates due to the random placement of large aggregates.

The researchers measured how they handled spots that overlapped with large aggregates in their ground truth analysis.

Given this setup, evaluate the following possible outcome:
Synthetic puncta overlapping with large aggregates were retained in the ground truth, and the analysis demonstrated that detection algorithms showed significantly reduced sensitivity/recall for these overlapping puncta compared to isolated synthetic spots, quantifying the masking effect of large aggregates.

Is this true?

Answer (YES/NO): NO